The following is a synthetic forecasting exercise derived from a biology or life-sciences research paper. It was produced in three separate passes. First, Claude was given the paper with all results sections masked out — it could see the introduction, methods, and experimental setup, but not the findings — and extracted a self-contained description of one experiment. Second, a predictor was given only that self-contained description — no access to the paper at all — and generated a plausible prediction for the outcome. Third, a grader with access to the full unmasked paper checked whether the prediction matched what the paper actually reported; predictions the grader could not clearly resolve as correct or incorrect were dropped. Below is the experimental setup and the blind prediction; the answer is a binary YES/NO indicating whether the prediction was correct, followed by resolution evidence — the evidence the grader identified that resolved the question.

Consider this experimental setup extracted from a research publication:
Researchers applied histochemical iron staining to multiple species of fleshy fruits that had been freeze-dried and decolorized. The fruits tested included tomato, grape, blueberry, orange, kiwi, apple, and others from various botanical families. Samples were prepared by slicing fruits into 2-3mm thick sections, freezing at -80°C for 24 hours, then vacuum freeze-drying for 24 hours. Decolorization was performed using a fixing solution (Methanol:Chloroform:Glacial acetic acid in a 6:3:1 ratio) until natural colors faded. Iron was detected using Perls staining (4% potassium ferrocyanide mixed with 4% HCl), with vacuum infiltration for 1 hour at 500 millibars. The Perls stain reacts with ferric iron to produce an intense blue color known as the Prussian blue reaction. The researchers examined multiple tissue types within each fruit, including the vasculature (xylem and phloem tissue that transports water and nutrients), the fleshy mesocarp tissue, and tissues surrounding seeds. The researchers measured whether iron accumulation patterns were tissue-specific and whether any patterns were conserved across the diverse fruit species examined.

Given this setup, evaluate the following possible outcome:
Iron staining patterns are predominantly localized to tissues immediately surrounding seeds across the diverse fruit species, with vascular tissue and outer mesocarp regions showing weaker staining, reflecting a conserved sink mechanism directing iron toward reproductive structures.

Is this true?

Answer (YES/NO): NO